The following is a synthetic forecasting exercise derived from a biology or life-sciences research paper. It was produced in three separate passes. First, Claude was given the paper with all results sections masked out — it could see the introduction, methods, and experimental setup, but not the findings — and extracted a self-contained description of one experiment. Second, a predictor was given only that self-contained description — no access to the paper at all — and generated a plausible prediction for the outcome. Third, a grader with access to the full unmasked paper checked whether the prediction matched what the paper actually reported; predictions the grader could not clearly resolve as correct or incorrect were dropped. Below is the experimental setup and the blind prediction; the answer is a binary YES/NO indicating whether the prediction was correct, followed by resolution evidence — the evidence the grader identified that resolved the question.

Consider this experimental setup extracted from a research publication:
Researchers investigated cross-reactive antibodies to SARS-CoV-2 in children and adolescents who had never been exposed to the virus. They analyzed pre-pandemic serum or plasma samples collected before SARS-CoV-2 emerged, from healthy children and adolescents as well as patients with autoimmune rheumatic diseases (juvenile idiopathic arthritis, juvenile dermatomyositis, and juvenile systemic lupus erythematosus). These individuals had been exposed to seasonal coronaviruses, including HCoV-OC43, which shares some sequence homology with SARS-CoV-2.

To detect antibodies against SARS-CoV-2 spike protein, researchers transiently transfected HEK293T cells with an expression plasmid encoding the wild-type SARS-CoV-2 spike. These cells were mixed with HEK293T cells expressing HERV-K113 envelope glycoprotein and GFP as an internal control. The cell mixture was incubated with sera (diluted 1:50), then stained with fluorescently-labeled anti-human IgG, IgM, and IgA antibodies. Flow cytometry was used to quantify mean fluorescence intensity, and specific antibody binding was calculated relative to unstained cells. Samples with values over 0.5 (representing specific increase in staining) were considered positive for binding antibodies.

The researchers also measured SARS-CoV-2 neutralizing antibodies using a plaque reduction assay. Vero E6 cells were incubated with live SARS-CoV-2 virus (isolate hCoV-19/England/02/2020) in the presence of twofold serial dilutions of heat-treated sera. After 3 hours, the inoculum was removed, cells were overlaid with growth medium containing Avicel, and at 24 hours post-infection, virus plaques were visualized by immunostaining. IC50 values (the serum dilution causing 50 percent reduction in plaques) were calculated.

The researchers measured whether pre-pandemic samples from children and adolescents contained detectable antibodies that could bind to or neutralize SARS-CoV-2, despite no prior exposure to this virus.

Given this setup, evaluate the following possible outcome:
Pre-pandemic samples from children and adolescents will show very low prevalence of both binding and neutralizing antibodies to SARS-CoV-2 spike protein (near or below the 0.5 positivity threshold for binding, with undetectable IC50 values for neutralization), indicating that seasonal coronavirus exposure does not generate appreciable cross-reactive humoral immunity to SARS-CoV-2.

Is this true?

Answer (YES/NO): NO